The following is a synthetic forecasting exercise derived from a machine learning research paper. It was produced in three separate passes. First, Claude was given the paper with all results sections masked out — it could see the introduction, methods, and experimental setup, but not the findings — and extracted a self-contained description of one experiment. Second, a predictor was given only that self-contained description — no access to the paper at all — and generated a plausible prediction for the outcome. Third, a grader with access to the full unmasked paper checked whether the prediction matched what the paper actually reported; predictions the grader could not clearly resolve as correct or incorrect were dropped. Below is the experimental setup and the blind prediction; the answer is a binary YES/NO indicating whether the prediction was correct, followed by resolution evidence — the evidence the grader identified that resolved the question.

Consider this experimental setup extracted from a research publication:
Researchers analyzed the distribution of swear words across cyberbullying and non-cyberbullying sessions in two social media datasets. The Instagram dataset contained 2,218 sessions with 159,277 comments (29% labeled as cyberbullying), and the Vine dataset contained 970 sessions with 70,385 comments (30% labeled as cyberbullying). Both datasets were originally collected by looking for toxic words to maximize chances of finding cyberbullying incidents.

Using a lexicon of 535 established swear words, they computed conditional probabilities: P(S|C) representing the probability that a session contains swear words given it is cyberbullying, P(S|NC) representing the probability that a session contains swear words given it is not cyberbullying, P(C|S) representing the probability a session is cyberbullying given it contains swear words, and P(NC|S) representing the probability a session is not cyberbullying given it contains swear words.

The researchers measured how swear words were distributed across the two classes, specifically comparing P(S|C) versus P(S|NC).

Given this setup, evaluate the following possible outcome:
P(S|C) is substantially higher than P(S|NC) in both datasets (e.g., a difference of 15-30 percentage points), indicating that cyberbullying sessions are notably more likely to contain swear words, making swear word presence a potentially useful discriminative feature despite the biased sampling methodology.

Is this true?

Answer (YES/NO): NO